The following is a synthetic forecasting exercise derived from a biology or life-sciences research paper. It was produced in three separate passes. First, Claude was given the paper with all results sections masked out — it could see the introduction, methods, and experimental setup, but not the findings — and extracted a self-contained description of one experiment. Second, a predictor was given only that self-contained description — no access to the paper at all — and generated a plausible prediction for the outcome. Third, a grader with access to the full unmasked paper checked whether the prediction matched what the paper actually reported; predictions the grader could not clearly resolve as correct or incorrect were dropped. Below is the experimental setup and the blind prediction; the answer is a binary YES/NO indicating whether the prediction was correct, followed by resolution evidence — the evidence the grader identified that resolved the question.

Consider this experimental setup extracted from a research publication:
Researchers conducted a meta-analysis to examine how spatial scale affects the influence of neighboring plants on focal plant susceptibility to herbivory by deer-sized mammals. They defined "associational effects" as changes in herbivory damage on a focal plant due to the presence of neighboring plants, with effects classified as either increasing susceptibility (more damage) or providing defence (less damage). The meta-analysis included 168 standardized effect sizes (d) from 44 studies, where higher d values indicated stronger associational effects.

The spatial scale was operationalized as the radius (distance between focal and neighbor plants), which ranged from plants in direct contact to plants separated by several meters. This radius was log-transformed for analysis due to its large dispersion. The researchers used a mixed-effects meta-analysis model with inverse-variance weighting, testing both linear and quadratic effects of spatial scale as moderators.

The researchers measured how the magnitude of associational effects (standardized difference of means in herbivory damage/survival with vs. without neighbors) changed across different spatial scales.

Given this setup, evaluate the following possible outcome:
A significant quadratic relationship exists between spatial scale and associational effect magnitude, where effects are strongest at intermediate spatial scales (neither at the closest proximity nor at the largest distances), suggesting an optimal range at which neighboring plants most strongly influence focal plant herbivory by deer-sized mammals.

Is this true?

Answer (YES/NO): YES